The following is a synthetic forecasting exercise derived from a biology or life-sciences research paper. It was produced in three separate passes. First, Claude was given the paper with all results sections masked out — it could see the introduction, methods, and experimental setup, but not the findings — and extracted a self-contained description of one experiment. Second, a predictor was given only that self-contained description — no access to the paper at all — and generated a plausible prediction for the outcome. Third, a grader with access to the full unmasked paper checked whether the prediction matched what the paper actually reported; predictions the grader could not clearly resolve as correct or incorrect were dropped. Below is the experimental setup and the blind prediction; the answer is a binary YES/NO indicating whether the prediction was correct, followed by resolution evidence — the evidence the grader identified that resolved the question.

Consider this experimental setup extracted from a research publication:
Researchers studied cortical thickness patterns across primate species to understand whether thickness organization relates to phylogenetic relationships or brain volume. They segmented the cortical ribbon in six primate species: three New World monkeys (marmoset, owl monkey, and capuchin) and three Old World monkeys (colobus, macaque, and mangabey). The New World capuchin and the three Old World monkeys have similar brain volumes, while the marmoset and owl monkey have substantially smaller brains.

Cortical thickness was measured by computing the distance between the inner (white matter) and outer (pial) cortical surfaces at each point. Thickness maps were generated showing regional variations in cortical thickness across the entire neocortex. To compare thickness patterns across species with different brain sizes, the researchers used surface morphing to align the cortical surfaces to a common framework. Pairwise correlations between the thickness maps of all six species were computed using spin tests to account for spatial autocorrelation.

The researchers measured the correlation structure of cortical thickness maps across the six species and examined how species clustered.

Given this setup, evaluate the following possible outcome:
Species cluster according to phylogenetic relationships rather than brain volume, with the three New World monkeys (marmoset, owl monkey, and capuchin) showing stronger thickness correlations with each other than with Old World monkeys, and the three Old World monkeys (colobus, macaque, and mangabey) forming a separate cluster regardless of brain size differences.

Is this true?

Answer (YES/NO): NO